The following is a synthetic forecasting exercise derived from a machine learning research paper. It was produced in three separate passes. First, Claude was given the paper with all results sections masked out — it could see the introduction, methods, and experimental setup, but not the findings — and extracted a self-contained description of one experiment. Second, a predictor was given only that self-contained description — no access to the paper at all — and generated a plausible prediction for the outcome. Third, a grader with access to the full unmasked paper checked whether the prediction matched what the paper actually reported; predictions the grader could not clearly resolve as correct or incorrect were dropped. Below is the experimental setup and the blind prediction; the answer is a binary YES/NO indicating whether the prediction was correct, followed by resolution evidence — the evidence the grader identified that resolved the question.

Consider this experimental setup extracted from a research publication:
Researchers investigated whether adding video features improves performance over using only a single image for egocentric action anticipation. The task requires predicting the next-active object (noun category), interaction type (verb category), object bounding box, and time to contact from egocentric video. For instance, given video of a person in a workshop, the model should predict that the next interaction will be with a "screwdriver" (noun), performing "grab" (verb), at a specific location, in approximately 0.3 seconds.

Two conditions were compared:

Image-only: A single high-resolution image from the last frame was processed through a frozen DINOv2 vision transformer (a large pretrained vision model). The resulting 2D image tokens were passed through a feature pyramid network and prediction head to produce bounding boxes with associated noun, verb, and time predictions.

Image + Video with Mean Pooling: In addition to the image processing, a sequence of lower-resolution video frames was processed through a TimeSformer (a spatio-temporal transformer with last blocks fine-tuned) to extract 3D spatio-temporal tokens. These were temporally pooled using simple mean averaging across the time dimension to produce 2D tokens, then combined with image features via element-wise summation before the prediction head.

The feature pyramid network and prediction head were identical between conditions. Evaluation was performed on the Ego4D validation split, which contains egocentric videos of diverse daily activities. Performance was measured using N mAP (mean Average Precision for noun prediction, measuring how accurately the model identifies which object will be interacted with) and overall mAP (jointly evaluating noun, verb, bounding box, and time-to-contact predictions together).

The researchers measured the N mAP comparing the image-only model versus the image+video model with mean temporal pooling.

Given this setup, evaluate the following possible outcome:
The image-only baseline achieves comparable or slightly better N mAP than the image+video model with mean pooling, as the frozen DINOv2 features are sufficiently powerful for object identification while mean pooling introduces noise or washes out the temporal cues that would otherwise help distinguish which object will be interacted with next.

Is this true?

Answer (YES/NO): YES